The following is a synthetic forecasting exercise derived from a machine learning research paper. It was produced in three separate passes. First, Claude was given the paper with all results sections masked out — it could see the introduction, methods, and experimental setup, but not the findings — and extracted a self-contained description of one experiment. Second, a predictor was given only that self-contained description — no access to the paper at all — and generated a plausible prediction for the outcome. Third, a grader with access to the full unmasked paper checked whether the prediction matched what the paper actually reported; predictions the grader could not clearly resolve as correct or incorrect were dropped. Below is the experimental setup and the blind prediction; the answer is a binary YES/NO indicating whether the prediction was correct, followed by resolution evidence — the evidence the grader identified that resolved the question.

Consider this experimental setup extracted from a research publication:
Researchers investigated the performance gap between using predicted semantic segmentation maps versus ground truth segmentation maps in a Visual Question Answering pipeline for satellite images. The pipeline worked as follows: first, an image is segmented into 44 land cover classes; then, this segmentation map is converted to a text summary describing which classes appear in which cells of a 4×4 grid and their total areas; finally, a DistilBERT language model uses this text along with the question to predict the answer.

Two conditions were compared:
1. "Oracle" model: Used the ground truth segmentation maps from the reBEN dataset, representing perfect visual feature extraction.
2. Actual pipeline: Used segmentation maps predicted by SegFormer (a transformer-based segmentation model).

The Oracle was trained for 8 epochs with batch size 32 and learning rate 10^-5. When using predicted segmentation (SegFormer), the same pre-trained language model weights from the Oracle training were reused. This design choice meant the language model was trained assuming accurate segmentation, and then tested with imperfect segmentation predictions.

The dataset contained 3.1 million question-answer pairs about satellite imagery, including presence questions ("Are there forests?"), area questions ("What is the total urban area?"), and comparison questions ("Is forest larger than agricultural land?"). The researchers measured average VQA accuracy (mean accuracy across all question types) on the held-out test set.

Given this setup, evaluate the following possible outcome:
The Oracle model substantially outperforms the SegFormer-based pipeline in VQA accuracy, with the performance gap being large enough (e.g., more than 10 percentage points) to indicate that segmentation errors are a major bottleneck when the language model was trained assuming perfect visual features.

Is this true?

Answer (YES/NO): YES